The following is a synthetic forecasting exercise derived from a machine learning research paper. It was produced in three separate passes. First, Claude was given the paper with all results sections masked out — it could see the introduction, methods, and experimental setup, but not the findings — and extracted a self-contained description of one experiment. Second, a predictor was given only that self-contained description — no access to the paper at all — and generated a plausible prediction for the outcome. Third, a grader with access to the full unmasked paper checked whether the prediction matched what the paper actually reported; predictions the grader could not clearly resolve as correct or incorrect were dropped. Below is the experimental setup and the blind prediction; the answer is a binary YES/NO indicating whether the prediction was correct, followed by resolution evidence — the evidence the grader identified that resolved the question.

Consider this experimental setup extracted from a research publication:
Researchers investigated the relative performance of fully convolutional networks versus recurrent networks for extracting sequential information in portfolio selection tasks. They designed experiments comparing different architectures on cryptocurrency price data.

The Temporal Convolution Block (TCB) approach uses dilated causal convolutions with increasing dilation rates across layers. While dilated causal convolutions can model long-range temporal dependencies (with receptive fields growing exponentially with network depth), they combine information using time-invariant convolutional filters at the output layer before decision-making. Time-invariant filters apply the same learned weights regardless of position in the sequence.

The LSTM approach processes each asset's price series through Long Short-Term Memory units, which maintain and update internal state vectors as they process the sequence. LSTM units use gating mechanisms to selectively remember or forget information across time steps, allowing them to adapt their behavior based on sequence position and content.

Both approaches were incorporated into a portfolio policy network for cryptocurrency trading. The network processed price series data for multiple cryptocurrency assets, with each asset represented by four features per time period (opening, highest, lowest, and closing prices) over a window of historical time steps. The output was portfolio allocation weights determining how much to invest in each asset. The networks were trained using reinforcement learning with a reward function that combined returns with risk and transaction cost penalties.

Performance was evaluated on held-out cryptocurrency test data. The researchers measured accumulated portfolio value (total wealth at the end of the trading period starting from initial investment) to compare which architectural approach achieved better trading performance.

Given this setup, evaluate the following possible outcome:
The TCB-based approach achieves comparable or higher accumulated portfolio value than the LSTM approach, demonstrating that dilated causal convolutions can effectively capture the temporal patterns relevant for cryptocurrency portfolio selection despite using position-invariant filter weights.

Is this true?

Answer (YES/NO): NO